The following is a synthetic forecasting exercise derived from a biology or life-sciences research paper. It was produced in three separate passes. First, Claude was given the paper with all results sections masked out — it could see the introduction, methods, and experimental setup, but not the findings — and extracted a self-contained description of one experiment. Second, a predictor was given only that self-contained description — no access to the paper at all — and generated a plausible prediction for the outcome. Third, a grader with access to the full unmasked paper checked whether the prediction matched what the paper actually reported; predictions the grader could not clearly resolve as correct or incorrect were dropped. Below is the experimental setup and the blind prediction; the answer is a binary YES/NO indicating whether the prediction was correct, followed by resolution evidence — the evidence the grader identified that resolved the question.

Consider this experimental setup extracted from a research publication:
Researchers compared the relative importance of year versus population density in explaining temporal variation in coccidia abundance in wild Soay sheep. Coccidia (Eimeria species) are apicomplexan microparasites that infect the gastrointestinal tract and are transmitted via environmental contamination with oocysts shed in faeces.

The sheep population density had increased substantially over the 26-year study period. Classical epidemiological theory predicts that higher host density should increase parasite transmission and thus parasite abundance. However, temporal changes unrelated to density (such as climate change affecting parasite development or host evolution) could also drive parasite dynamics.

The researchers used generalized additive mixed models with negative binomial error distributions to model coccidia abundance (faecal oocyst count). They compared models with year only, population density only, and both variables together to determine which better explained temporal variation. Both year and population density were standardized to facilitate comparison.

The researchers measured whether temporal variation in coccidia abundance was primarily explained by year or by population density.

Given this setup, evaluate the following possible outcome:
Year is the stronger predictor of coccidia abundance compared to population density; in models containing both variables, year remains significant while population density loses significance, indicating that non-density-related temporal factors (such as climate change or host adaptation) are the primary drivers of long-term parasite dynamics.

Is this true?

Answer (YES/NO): YES